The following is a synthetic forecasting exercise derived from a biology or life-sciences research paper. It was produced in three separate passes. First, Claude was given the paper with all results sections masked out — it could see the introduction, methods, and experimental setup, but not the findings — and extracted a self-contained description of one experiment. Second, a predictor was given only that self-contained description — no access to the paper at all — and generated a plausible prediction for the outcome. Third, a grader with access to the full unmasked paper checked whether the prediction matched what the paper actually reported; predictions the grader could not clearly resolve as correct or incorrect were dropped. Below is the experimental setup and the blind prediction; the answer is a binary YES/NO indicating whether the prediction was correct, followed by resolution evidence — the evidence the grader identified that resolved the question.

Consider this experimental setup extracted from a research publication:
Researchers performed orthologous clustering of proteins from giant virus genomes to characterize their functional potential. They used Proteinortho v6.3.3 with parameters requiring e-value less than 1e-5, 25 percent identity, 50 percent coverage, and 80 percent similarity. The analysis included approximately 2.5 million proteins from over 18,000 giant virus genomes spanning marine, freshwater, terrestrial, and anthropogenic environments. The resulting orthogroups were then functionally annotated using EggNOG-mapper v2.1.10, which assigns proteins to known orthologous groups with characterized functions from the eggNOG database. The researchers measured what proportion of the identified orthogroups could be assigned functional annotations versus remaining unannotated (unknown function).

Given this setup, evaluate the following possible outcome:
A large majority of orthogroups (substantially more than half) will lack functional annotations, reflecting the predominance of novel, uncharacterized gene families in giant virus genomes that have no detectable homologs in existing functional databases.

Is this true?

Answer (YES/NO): YES